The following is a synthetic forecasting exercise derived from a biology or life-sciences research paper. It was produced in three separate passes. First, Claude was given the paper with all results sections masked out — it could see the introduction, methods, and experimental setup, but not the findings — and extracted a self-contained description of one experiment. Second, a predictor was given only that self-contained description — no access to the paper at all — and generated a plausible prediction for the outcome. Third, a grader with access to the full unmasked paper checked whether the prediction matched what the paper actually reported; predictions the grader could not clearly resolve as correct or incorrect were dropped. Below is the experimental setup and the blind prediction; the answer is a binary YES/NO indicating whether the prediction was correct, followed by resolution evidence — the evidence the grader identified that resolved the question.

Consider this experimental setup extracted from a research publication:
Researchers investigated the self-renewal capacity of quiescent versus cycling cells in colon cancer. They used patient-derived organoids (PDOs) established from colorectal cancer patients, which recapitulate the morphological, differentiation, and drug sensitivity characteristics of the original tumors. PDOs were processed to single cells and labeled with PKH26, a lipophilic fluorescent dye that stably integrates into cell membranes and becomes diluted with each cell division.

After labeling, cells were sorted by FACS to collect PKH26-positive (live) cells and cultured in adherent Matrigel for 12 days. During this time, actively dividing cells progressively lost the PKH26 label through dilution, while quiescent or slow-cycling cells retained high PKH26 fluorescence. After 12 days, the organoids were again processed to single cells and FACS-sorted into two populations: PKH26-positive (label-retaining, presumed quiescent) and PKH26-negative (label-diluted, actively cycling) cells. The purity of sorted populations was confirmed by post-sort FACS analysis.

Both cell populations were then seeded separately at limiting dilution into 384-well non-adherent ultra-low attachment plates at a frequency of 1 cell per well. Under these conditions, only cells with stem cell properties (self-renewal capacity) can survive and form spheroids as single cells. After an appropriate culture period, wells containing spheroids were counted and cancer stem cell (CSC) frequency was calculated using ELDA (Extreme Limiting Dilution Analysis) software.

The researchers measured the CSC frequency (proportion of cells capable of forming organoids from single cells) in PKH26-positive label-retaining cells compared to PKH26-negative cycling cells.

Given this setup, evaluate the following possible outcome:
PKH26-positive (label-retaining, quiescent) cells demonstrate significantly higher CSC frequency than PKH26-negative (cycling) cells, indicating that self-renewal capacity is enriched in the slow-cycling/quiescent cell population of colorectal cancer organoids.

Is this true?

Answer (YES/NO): YES